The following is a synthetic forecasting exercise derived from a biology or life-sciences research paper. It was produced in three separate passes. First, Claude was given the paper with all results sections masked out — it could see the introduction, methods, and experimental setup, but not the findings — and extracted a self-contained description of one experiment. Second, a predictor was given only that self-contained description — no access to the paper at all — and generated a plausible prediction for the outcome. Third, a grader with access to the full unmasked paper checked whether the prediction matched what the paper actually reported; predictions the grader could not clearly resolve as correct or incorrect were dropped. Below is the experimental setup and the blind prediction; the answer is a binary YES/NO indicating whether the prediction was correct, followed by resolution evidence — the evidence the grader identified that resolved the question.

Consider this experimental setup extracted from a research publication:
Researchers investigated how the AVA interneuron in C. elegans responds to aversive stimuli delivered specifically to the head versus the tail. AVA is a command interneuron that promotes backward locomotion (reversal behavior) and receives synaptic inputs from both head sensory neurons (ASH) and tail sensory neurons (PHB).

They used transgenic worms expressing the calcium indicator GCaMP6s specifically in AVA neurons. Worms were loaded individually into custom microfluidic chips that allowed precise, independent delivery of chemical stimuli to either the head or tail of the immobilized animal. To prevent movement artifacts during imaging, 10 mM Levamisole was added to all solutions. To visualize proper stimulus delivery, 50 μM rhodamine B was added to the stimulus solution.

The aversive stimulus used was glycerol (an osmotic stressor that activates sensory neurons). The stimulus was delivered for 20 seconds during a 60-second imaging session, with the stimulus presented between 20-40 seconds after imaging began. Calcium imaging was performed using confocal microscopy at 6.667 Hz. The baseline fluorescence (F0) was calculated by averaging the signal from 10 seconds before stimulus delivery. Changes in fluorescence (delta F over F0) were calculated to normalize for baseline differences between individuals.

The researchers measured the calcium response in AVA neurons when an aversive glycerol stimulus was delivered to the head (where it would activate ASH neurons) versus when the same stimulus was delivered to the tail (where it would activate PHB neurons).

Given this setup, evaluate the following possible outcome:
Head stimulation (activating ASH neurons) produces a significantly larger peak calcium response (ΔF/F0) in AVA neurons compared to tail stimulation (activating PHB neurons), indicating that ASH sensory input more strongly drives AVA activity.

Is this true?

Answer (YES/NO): NO